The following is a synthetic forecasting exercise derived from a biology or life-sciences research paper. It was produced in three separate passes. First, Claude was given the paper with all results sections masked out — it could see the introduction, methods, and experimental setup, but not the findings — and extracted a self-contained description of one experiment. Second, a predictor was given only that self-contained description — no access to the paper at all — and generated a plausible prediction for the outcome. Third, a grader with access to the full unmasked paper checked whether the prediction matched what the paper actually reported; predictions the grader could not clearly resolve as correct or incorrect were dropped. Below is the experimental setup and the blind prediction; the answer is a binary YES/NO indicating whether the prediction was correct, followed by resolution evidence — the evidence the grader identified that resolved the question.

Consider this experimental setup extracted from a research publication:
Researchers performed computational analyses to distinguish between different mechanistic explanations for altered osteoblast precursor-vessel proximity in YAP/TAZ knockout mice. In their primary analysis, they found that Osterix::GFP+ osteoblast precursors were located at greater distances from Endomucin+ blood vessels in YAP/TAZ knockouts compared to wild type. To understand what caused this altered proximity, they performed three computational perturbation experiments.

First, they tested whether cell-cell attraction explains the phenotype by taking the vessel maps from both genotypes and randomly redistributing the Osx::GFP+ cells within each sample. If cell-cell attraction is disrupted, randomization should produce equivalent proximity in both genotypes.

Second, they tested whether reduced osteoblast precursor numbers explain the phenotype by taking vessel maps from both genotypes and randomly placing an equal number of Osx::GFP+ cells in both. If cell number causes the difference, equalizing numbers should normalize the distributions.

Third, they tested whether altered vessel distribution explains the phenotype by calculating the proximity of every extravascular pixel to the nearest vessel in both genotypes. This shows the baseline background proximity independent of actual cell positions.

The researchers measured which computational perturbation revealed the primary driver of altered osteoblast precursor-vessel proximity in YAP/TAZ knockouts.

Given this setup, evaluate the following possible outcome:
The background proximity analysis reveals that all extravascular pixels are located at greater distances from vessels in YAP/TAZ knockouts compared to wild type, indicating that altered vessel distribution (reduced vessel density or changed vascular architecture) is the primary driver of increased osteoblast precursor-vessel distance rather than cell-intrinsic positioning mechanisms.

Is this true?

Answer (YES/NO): YES